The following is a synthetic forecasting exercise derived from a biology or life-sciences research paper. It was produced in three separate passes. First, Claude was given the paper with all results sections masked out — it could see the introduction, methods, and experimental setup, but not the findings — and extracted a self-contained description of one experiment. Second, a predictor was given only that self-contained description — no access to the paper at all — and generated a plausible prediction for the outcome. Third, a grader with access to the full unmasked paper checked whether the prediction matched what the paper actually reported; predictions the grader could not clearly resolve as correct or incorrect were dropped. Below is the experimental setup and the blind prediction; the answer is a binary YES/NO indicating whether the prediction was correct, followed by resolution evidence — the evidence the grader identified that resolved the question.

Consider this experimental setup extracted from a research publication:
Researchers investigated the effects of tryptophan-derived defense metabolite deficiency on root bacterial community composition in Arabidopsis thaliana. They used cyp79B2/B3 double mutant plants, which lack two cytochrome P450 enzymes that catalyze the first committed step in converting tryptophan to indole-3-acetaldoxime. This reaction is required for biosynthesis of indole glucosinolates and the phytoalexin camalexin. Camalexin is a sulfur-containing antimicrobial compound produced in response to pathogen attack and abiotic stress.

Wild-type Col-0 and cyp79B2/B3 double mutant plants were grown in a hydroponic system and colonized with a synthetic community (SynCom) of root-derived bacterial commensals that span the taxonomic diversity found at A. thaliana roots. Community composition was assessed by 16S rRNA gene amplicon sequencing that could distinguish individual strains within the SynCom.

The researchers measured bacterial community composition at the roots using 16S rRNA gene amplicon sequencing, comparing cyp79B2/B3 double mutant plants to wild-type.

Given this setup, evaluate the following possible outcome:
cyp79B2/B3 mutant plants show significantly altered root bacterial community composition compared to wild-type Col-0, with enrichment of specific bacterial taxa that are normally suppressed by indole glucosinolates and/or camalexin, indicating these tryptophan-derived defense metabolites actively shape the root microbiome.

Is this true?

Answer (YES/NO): NO